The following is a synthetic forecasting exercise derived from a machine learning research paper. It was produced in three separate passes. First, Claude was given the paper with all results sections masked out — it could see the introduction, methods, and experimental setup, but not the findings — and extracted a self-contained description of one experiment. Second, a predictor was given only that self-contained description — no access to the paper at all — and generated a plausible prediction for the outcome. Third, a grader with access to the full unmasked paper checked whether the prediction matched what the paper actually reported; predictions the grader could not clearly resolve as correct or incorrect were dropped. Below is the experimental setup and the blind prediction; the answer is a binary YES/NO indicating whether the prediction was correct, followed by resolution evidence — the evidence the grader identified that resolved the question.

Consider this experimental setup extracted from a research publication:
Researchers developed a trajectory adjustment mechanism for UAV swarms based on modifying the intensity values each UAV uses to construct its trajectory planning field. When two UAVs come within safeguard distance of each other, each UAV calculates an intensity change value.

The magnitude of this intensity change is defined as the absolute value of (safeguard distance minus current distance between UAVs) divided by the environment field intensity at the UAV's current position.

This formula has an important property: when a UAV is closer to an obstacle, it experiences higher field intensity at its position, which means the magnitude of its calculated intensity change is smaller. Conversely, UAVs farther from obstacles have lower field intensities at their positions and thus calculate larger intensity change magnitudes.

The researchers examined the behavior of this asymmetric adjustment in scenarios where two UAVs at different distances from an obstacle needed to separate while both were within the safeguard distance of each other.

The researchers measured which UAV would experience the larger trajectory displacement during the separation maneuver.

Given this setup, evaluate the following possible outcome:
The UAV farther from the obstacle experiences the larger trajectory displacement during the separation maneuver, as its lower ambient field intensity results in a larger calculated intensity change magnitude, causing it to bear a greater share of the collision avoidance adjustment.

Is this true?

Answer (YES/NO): YES